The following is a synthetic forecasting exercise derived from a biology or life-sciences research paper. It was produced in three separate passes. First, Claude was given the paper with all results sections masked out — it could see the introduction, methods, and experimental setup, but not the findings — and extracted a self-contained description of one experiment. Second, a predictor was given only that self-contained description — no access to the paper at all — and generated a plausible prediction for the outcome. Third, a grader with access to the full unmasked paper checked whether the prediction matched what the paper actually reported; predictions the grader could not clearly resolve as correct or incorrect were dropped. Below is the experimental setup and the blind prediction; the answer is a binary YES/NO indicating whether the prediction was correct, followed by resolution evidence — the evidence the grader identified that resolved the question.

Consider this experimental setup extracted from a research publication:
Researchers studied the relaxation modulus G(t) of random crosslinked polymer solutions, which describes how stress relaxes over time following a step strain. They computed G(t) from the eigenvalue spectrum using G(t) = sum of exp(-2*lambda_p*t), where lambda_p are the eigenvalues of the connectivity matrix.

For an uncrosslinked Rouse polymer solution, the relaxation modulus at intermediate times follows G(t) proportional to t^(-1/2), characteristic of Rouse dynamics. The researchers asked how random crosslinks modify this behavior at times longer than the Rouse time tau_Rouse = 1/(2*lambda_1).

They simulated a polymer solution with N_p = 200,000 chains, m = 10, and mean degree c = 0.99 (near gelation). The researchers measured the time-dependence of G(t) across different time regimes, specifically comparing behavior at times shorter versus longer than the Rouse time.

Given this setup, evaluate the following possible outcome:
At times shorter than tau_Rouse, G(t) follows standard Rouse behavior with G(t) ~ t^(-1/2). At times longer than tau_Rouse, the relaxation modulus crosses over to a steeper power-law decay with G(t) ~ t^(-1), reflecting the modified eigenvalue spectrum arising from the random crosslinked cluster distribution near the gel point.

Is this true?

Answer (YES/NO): YES